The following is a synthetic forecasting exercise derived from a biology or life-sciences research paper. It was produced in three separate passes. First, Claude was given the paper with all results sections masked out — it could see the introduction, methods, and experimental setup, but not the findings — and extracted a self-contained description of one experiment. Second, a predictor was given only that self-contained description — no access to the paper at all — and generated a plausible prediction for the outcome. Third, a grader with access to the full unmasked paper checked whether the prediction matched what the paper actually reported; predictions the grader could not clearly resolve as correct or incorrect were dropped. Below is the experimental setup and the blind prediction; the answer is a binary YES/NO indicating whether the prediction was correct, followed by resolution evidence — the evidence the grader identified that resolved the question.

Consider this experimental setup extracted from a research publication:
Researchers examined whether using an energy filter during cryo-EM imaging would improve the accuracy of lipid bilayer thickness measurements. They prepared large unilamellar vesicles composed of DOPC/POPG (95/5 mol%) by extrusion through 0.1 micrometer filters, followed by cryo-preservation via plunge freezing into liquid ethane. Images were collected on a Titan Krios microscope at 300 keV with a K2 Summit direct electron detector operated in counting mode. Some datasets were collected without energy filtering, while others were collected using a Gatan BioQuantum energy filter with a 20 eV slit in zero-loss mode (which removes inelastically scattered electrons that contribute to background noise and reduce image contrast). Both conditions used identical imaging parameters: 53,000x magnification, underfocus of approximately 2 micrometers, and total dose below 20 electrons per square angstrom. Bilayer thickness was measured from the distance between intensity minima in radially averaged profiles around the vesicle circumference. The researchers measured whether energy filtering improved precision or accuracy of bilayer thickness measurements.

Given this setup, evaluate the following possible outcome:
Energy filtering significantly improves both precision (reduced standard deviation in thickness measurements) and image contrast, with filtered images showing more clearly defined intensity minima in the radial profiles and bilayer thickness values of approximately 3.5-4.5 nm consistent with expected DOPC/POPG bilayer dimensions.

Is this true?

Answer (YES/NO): NO